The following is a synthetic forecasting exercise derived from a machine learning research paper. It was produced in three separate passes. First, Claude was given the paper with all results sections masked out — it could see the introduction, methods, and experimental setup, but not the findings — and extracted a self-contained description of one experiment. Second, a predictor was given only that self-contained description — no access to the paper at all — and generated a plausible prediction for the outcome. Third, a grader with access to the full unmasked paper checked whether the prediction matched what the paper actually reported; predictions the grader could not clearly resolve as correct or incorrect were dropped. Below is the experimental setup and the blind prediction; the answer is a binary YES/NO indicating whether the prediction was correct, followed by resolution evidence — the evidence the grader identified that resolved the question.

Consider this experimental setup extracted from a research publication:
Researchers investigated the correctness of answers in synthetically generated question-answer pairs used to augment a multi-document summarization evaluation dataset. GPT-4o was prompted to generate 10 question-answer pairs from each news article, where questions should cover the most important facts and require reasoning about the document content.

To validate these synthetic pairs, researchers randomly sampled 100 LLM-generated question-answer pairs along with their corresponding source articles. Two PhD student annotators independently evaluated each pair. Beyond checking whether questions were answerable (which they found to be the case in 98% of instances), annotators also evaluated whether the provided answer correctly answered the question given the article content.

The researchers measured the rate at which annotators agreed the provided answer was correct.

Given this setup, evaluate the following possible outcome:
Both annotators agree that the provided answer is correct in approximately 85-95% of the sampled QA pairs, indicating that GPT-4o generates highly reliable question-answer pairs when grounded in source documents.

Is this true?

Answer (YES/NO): YES